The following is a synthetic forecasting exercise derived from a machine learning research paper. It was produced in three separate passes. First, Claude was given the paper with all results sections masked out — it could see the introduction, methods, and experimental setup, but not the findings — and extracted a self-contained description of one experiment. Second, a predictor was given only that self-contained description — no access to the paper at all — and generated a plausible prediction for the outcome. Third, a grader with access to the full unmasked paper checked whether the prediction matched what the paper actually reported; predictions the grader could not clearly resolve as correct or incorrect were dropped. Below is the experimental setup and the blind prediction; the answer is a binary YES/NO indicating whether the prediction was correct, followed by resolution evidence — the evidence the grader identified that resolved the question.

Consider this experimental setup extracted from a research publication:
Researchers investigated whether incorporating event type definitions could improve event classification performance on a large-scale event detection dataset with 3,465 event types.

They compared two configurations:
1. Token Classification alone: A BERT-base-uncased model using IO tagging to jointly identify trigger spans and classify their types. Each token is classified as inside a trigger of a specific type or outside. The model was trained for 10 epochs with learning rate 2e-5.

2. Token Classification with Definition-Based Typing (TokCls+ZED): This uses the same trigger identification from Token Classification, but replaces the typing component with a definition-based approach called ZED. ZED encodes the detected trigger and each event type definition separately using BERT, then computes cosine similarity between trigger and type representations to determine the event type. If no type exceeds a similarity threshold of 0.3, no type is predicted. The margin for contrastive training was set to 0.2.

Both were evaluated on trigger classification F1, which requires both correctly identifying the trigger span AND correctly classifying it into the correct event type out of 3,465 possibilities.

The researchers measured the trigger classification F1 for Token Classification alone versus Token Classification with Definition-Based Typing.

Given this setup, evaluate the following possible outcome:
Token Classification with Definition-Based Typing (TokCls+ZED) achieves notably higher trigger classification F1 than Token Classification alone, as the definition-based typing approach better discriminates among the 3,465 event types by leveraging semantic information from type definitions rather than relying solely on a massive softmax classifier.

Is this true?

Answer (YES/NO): NO